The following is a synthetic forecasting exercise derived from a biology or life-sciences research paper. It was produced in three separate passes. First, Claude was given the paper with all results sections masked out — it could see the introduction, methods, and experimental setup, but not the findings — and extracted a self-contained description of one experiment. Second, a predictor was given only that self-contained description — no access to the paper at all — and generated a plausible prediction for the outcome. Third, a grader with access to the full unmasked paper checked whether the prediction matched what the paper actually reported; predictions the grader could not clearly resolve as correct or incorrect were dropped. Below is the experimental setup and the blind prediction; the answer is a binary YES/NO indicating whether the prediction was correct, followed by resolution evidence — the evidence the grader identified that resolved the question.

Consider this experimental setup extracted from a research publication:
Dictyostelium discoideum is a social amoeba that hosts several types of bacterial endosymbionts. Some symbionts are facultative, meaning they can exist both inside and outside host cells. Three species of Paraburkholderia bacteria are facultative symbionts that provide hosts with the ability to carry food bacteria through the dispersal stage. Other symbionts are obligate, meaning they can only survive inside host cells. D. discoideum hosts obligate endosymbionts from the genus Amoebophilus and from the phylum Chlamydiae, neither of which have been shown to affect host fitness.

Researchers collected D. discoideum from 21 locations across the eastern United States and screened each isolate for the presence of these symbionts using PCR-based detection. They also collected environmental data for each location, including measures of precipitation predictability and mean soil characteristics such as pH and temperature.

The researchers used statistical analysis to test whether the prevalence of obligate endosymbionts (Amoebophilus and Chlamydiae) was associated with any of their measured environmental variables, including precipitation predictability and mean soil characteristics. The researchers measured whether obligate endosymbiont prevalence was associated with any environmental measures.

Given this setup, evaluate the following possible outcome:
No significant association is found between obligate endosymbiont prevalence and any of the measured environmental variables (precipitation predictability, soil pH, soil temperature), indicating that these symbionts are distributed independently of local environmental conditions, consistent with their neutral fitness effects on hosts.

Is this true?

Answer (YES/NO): YES